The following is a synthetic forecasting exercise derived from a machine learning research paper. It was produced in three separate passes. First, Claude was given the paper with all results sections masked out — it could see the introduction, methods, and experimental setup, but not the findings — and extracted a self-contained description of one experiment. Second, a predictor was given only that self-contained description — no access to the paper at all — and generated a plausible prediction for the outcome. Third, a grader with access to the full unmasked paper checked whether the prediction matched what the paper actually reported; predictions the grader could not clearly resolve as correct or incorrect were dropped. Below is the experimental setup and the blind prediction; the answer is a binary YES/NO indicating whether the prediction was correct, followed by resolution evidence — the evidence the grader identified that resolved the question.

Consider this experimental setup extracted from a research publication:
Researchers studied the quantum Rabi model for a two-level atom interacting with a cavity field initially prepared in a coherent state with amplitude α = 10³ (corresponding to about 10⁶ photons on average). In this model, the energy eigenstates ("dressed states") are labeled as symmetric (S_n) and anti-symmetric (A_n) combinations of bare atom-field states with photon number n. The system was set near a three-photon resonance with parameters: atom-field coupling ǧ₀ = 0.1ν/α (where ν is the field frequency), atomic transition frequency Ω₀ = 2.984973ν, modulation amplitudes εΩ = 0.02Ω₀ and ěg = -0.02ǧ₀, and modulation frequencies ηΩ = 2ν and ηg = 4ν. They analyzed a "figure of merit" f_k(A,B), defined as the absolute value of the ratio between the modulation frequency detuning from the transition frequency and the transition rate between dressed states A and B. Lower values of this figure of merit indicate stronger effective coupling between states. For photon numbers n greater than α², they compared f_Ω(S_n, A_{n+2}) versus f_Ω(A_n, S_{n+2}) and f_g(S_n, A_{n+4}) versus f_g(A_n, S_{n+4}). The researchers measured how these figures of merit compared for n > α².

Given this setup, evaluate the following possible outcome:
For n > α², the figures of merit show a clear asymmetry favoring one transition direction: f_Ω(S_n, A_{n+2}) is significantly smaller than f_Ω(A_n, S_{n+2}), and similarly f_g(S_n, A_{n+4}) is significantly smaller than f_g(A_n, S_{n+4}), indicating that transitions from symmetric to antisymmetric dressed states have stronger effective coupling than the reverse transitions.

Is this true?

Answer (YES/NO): YES